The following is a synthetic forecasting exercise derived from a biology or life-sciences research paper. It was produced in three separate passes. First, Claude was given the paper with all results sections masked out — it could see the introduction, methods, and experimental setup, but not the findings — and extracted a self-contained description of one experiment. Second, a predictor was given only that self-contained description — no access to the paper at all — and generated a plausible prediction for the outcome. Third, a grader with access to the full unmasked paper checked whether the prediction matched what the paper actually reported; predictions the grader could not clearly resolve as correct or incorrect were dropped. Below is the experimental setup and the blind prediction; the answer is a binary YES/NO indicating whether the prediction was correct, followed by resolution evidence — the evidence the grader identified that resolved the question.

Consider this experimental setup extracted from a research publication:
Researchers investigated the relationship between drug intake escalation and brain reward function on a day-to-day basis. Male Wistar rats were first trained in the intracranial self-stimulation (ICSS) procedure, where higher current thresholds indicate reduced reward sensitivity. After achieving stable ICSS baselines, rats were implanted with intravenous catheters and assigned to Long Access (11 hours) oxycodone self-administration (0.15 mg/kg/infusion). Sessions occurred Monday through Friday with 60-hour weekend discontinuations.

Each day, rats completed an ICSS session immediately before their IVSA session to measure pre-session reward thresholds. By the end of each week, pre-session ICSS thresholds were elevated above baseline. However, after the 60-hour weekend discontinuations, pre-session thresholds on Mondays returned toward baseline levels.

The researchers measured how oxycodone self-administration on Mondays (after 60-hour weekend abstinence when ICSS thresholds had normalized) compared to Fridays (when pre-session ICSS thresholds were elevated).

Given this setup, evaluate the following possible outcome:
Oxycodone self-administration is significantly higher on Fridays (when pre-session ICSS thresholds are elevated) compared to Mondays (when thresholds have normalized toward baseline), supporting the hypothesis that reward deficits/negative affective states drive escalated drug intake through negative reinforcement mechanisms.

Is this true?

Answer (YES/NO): NO